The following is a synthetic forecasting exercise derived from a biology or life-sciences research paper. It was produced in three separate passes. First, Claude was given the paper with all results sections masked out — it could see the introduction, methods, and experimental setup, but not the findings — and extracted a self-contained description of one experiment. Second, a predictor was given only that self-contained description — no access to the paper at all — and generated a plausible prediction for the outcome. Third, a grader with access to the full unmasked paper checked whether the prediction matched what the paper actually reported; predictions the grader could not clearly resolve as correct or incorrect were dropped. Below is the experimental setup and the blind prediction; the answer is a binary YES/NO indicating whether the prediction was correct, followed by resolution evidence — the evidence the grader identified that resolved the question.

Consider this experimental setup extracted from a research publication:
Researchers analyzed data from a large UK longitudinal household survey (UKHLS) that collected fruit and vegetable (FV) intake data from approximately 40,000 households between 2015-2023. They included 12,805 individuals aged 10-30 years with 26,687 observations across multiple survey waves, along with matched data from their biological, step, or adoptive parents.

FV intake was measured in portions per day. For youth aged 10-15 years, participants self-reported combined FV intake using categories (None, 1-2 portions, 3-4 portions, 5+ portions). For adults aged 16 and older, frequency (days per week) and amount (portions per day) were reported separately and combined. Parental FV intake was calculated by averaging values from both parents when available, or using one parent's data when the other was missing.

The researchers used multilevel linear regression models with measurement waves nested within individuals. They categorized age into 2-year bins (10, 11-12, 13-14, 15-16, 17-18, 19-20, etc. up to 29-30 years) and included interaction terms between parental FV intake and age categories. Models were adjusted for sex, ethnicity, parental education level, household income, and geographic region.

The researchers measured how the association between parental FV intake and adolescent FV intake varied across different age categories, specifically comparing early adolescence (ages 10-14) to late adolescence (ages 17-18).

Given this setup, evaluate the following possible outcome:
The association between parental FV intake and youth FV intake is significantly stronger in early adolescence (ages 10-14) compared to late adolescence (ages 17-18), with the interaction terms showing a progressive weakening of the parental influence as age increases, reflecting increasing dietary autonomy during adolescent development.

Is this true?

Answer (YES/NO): NO